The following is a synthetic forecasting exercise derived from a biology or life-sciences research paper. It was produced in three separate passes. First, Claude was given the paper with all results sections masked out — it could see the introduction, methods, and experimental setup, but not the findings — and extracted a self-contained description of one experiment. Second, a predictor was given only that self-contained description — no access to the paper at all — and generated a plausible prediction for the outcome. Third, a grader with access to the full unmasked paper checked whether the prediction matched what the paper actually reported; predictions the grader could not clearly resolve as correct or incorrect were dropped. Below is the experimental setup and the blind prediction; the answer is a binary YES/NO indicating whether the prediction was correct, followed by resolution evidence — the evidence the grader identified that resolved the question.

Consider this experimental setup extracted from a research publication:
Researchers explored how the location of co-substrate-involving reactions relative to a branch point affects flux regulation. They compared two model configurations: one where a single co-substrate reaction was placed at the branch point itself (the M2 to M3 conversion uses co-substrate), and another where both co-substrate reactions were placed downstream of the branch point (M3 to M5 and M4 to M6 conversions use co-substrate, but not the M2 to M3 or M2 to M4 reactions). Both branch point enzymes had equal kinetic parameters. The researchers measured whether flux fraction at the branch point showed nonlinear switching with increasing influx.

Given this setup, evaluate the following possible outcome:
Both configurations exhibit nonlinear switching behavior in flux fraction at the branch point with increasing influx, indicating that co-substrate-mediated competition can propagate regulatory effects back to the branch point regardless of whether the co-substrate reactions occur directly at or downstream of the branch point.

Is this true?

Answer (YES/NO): NO